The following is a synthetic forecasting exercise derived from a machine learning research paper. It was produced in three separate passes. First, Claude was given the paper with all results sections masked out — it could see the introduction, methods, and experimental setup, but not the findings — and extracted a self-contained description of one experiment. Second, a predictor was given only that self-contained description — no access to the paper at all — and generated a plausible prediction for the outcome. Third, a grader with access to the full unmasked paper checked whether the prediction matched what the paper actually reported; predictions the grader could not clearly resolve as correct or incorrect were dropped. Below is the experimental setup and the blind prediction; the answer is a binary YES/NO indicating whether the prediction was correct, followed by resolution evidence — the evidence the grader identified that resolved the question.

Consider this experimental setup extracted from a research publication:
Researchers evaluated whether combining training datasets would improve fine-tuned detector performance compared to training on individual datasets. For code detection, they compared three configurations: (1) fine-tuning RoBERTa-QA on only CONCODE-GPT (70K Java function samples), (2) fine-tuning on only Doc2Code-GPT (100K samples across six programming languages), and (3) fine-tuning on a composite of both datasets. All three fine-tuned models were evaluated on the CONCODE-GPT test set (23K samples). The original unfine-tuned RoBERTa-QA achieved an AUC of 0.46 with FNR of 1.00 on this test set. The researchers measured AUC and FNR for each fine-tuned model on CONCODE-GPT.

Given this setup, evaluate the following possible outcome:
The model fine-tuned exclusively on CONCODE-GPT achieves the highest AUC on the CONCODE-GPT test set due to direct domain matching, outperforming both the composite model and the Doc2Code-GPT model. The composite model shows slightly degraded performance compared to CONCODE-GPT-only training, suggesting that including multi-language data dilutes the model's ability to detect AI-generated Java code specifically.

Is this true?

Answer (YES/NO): NO